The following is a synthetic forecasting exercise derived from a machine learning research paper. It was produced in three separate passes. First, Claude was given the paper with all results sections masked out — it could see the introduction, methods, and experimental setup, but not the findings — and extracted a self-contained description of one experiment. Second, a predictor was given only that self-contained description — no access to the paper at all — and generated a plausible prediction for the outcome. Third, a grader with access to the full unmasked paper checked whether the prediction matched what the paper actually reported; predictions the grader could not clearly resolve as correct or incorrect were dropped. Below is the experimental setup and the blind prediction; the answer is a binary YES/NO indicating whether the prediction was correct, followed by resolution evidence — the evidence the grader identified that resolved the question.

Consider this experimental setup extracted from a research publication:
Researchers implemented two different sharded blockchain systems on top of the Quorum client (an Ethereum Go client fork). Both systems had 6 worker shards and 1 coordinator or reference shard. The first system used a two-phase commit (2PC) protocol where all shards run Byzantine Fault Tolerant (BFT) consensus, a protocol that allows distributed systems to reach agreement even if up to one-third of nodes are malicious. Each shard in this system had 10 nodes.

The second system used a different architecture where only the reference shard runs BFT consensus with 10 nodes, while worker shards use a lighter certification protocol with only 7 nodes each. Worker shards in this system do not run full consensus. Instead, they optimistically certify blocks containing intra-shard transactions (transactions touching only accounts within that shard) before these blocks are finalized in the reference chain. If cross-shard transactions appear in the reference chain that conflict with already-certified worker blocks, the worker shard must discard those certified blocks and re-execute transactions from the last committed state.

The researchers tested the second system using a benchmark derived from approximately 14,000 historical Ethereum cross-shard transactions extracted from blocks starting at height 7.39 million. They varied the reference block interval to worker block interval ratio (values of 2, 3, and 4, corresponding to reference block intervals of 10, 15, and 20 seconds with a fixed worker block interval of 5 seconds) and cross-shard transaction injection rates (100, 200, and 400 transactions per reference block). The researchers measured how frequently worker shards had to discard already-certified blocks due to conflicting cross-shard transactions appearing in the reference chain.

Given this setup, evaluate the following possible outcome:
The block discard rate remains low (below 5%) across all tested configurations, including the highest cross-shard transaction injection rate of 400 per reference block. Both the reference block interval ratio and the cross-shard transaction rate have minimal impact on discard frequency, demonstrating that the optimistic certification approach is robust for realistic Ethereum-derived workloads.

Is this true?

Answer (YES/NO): NO